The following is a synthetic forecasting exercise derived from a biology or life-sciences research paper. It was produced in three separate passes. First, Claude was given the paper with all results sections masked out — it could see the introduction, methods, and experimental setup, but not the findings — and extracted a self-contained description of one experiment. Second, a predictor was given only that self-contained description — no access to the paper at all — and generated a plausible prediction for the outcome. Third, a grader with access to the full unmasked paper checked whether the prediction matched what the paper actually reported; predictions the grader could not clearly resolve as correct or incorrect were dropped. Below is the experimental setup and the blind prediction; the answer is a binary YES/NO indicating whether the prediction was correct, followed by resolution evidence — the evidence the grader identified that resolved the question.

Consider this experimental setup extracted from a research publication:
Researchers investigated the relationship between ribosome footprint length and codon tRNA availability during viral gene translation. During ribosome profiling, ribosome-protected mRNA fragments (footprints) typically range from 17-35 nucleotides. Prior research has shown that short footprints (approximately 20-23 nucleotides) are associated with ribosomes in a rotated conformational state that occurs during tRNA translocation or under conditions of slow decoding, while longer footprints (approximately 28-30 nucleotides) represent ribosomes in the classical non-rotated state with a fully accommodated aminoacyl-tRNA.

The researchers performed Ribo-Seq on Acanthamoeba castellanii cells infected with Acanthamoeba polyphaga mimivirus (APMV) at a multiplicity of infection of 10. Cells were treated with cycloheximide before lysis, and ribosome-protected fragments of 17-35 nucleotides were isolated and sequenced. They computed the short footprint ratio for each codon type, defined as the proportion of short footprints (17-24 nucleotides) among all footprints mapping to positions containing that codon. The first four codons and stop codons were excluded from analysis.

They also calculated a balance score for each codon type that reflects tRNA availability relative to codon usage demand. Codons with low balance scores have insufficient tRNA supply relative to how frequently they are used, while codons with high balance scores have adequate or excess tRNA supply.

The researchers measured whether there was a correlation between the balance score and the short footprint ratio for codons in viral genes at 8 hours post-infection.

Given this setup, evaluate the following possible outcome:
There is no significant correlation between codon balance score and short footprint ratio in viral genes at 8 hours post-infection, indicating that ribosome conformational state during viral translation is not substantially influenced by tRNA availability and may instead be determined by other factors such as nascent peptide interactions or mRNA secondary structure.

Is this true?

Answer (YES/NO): YES